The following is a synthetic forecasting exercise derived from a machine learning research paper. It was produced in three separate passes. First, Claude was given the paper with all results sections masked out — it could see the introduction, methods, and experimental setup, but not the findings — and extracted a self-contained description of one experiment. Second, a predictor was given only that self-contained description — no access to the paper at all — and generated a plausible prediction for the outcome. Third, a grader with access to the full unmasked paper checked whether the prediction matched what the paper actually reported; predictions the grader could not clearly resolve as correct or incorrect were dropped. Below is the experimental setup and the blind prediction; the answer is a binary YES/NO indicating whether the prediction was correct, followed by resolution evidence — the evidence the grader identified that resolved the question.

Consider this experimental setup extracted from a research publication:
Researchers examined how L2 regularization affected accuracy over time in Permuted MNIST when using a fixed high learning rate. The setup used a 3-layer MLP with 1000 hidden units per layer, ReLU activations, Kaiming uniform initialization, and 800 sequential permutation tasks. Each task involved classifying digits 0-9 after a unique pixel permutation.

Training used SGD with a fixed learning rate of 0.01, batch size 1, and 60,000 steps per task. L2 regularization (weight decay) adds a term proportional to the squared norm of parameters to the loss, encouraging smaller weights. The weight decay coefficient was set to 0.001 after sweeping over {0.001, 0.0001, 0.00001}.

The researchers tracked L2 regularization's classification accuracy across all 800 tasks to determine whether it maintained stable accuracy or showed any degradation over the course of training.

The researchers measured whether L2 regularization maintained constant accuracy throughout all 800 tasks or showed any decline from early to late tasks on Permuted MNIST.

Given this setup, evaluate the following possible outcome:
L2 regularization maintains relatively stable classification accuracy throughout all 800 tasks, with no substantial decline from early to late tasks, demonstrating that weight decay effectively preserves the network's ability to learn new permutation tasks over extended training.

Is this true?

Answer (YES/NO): YES